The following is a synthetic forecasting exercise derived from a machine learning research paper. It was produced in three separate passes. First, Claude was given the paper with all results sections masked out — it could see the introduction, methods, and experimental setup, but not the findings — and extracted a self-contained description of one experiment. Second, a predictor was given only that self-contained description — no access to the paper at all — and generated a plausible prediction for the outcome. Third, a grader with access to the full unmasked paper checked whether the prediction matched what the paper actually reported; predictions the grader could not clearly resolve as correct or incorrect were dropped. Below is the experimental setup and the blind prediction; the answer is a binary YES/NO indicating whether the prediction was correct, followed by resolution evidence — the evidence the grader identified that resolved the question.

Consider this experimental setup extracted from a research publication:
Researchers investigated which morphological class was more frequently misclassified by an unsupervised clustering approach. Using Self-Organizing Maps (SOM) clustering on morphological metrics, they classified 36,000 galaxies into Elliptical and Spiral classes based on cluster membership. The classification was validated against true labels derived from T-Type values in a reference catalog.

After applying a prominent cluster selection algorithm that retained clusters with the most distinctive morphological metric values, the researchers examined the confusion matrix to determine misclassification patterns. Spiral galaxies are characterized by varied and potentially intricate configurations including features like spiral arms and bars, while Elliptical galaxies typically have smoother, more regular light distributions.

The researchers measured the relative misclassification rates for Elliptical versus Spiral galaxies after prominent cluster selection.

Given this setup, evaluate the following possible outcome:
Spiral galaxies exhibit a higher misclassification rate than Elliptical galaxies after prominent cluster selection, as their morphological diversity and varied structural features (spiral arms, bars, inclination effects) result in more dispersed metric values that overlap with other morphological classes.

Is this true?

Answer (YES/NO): YES